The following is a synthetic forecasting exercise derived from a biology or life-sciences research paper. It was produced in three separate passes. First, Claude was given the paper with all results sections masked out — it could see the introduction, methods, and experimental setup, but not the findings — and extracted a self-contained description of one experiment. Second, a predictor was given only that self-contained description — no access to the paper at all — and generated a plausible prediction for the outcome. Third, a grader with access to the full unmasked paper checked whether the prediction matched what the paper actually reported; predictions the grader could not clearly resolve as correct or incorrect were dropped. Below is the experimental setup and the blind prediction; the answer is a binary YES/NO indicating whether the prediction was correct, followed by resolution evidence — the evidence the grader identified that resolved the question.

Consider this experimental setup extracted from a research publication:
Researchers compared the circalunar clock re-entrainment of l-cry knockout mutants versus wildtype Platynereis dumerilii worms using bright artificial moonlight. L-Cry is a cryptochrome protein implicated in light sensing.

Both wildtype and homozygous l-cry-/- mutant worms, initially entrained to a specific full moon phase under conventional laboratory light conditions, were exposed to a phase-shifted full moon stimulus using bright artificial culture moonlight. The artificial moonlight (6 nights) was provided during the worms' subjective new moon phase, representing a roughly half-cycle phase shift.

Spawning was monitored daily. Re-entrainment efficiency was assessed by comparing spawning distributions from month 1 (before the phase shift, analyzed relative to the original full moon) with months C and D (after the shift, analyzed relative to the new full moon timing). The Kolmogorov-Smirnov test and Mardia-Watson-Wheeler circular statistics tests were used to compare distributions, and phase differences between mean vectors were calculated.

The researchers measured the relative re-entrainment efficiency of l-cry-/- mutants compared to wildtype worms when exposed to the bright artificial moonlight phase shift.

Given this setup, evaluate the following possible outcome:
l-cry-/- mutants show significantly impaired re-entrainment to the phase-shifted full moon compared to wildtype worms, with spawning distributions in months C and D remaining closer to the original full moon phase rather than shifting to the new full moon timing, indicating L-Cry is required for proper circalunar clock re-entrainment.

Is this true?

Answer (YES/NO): NO